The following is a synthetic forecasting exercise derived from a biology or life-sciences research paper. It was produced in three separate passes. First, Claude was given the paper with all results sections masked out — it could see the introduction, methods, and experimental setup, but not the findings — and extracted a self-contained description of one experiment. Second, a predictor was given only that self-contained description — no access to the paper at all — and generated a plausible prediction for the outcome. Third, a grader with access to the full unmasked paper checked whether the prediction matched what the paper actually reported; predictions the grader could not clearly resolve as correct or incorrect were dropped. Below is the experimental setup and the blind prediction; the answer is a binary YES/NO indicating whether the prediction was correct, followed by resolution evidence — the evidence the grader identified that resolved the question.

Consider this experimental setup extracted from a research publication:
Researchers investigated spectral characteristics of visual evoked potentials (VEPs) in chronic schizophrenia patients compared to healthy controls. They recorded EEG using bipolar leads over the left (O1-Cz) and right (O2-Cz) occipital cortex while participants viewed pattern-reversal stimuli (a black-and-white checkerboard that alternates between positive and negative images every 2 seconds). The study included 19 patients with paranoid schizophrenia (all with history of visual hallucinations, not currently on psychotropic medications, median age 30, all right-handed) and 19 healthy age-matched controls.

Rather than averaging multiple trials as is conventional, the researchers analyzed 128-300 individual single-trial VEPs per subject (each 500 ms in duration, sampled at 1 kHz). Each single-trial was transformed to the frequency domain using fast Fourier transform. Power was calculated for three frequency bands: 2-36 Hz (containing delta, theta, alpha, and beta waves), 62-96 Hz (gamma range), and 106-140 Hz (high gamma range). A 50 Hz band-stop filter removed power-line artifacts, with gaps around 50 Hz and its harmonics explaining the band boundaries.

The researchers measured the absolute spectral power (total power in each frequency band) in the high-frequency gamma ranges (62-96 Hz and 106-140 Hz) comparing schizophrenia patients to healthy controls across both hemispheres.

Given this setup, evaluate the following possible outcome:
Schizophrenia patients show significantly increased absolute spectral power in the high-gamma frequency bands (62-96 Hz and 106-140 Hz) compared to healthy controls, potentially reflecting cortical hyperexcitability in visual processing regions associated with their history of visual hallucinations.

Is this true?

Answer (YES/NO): NO